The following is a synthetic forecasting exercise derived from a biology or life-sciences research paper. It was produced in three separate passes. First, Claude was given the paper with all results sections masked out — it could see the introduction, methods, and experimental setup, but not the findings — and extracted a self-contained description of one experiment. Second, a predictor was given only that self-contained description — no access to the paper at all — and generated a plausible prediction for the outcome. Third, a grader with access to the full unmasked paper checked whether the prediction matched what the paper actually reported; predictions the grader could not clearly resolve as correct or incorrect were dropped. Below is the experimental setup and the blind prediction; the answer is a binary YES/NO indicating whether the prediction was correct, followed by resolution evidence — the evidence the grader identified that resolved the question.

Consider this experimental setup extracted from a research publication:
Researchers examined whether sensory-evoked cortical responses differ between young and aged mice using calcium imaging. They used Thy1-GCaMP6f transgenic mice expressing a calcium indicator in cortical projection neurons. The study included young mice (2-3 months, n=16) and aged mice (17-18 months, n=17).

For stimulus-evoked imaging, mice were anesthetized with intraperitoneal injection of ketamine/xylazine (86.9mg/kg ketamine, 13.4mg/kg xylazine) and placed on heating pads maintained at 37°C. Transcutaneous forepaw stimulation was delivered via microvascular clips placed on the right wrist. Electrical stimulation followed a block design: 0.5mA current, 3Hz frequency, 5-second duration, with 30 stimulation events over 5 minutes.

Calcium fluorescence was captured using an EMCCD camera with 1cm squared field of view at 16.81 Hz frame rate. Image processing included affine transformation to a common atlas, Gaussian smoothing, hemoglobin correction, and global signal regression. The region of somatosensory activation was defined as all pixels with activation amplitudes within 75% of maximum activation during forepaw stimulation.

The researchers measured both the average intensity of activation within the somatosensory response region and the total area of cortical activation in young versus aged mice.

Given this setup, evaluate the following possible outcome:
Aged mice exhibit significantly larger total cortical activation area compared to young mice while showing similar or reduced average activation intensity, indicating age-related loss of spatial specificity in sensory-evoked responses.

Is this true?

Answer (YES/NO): NO